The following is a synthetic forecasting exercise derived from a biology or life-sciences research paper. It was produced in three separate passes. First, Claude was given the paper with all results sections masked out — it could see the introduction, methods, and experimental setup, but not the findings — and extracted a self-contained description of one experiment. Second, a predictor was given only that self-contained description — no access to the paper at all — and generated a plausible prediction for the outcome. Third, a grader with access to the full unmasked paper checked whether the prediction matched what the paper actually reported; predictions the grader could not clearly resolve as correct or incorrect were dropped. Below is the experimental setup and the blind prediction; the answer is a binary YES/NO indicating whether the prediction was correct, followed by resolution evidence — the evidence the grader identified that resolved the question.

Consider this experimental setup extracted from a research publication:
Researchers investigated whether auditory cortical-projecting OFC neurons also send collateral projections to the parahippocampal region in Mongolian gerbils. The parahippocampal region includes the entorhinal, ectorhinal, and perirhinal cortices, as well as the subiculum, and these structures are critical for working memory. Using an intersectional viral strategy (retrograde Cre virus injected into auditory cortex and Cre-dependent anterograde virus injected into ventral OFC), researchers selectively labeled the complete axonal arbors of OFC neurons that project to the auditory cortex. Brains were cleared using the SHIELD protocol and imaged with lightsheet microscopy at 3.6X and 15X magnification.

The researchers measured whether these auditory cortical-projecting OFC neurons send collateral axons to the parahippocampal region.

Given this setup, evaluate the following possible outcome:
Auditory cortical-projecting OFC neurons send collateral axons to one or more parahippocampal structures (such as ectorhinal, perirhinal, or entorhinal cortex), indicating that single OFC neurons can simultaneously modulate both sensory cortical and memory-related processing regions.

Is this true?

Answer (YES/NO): YES